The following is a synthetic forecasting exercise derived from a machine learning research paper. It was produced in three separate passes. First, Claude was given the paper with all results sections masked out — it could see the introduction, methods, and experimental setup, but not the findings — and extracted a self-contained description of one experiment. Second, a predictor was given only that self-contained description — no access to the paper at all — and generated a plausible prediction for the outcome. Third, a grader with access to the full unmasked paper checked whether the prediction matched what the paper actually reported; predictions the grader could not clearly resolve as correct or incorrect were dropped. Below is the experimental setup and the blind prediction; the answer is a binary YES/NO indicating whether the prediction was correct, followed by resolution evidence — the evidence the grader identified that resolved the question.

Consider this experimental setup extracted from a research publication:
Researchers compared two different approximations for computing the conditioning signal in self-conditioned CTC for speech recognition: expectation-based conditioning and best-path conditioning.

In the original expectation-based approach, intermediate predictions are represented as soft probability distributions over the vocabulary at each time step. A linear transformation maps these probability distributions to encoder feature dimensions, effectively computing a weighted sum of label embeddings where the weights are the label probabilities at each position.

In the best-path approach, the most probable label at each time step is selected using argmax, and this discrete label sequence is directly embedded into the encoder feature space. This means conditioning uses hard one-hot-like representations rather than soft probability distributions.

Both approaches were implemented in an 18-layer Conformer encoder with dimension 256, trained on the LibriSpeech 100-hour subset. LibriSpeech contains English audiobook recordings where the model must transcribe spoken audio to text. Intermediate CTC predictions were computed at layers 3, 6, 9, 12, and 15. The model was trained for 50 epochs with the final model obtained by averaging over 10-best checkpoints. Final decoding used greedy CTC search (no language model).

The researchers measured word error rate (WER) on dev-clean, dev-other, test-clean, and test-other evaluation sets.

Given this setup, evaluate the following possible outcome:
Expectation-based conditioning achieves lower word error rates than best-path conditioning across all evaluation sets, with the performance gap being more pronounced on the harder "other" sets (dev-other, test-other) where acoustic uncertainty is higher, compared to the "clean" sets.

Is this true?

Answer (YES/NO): NO